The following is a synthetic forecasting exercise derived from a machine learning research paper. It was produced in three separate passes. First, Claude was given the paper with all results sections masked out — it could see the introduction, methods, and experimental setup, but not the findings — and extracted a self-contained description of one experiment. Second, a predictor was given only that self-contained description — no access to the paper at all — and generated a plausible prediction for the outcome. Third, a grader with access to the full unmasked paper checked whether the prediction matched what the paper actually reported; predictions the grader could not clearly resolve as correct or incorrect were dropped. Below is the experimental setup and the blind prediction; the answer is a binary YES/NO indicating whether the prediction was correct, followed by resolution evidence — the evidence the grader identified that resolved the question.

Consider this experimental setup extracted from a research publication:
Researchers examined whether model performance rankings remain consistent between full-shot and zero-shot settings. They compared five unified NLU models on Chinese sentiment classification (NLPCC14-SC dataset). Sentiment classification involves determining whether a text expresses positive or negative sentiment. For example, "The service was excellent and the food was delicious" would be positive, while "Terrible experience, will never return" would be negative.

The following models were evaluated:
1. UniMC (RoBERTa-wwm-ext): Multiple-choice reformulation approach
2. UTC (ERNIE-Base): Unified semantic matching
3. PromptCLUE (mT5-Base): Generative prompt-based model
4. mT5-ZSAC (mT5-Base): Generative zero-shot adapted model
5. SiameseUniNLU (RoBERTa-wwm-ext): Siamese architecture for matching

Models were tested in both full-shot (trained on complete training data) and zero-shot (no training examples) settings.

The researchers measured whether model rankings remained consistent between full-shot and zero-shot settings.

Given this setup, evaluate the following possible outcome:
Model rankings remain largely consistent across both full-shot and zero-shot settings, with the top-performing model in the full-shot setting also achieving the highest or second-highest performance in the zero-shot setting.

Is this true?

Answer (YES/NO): NO